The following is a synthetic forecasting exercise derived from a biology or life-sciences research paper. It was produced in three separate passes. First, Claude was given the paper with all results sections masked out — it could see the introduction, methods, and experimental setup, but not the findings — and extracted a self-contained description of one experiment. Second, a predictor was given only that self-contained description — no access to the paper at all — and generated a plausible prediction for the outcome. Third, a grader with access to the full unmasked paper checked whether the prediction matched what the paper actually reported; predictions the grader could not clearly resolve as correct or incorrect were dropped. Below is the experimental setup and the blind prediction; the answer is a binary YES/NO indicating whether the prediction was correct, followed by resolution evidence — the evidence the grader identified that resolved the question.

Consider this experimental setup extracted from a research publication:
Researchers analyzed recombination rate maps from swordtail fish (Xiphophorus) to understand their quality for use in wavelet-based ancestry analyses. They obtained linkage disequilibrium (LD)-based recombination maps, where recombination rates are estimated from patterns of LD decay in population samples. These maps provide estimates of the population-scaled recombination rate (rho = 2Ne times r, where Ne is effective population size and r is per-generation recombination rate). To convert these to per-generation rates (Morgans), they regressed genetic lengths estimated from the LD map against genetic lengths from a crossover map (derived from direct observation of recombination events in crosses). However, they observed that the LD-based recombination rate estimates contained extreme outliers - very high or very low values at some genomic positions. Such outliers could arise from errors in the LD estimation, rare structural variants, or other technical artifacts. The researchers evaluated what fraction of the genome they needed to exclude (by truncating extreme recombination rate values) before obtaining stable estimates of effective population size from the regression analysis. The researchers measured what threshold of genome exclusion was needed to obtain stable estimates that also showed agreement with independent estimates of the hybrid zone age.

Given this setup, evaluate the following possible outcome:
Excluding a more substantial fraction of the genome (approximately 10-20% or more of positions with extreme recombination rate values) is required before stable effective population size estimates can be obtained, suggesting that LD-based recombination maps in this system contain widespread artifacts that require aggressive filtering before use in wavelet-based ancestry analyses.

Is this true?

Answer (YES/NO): NO